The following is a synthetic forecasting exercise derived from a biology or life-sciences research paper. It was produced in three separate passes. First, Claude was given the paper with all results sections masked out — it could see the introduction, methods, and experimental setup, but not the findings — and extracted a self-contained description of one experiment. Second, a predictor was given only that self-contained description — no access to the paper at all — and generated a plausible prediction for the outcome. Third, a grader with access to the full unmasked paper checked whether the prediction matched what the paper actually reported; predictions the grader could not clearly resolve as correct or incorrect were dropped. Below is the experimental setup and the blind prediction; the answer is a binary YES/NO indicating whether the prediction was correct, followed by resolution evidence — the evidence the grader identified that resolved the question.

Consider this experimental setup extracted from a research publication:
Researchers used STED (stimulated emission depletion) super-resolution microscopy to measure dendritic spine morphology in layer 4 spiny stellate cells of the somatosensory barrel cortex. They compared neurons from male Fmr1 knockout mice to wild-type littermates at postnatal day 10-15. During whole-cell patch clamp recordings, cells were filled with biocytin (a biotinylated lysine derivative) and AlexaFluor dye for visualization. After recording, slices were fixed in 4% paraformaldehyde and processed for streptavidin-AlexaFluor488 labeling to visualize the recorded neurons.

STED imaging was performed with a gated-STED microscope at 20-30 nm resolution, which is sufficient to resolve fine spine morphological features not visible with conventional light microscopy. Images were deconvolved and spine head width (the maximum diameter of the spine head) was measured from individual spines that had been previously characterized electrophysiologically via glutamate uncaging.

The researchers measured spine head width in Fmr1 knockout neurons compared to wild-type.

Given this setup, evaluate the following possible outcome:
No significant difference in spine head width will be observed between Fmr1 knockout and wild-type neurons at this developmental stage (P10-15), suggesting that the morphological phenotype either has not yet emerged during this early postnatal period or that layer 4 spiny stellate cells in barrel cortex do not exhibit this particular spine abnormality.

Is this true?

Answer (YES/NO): YES